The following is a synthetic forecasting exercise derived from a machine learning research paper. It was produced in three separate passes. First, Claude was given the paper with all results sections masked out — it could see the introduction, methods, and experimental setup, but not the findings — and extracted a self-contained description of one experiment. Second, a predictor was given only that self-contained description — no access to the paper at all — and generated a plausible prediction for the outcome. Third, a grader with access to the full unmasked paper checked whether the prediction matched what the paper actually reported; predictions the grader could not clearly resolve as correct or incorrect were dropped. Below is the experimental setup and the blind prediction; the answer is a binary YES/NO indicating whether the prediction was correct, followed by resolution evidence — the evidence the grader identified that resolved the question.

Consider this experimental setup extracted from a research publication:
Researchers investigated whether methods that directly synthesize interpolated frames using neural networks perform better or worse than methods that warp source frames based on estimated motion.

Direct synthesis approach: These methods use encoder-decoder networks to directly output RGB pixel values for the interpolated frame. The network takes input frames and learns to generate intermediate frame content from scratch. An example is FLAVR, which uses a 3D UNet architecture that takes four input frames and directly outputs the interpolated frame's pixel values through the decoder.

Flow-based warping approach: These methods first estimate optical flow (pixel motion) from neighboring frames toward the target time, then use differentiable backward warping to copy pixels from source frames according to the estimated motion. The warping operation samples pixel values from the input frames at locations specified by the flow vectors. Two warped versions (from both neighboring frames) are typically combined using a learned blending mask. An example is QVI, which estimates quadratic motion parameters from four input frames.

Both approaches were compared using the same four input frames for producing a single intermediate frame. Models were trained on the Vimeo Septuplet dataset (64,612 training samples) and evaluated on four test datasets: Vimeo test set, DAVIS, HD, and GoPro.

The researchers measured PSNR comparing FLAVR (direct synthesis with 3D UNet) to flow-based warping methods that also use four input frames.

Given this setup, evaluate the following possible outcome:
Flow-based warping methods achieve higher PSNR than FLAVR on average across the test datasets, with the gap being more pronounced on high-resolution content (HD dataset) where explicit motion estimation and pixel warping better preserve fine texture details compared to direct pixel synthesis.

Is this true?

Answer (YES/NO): NO